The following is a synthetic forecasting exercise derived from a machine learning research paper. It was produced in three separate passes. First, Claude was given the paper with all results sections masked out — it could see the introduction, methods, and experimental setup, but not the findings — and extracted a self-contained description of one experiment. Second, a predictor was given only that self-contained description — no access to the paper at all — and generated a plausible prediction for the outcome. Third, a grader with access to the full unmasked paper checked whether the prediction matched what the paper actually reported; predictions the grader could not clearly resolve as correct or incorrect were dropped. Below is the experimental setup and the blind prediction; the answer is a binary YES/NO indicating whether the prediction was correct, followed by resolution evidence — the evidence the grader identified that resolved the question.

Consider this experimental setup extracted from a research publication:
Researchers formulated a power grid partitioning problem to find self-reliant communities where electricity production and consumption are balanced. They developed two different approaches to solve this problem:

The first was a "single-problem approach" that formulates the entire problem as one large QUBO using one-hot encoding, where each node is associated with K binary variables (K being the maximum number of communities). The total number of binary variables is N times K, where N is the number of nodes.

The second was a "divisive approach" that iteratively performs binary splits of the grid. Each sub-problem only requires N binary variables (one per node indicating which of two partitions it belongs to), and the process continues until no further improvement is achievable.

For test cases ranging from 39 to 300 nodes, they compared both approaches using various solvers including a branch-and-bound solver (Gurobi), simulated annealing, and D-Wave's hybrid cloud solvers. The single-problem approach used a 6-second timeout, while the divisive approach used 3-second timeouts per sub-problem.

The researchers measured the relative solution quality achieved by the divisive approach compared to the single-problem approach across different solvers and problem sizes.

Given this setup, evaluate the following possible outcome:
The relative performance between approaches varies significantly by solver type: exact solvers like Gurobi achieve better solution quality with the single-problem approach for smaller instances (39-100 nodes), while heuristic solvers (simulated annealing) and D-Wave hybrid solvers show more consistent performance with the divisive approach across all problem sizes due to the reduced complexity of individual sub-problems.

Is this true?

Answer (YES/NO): NO